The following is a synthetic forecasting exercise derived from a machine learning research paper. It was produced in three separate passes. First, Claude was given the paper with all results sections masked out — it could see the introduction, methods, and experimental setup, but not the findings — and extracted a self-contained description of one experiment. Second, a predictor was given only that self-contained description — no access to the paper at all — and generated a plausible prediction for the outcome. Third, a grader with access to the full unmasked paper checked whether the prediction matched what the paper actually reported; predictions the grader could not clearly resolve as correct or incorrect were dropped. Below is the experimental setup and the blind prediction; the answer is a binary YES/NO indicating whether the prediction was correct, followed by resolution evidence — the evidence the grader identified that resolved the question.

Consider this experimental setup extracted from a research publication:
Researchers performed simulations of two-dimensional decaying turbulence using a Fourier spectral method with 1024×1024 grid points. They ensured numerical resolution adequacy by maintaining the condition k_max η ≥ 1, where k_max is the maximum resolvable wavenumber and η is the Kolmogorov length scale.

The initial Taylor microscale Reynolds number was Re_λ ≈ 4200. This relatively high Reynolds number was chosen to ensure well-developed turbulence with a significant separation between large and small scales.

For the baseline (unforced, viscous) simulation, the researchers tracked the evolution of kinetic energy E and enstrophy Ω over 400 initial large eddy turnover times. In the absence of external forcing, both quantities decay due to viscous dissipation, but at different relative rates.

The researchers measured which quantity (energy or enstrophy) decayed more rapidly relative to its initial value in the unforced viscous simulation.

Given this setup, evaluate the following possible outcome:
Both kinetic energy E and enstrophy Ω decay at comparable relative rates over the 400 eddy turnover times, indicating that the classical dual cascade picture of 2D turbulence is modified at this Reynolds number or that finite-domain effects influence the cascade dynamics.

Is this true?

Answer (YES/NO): NO